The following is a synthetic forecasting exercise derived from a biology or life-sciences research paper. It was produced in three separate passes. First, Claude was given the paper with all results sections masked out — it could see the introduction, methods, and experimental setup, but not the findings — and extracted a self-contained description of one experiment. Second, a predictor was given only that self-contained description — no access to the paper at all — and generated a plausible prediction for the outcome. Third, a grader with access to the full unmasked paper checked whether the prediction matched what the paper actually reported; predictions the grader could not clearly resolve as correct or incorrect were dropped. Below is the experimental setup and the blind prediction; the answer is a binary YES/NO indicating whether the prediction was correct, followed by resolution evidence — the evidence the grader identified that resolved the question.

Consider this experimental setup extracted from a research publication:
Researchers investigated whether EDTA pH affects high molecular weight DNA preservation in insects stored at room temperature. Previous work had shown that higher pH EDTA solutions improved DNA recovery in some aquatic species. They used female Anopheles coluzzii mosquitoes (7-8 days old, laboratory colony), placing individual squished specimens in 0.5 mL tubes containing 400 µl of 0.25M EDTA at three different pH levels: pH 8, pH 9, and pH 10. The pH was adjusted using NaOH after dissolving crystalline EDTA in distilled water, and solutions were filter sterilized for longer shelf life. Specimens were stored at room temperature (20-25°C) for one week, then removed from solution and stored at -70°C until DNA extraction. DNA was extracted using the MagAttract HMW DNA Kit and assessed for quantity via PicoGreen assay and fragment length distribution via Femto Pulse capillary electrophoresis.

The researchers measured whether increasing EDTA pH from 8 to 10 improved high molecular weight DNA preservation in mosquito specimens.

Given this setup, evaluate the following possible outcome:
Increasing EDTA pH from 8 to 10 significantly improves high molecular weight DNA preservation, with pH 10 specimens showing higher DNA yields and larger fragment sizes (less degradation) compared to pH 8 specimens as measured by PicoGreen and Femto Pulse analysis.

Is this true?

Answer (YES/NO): NO